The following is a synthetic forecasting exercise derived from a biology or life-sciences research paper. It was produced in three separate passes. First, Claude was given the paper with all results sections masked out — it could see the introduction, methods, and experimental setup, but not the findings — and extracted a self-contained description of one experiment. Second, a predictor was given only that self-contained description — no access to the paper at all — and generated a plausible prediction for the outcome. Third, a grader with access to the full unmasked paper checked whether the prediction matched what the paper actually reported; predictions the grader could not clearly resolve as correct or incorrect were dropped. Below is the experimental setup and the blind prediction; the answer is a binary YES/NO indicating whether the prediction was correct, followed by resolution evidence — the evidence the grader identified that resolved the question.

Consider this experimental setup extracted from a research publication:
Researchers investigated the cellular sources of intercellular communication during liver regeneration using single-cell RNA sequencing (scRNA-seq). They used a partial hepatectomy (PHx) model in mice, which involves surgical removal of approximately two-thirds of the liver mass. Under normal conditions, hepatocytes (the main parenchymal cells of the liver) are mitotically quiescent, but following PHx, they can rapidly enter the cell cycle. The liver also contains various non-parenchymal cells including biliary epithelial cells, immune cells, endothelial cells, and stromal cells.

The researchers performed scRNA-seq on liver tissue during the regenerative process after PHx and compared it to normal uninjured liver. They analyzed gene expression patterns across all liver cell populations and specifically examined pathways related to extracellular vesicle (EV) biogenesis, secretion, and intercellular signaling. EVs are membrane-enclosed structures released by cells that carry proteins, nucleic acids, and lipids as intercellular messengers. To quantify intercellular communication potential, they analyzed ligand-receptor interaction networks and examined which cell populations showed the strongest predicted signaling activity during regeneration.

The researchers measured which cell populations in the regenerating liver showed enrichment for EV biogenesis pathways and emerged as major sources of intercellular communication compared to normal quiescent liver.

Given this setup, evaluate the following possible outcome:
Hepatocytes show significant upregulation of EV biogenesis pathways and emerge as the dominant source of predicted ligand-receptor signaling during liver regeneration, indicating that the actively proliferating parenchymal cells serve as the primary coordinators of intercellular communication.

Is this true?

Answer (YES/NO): YES